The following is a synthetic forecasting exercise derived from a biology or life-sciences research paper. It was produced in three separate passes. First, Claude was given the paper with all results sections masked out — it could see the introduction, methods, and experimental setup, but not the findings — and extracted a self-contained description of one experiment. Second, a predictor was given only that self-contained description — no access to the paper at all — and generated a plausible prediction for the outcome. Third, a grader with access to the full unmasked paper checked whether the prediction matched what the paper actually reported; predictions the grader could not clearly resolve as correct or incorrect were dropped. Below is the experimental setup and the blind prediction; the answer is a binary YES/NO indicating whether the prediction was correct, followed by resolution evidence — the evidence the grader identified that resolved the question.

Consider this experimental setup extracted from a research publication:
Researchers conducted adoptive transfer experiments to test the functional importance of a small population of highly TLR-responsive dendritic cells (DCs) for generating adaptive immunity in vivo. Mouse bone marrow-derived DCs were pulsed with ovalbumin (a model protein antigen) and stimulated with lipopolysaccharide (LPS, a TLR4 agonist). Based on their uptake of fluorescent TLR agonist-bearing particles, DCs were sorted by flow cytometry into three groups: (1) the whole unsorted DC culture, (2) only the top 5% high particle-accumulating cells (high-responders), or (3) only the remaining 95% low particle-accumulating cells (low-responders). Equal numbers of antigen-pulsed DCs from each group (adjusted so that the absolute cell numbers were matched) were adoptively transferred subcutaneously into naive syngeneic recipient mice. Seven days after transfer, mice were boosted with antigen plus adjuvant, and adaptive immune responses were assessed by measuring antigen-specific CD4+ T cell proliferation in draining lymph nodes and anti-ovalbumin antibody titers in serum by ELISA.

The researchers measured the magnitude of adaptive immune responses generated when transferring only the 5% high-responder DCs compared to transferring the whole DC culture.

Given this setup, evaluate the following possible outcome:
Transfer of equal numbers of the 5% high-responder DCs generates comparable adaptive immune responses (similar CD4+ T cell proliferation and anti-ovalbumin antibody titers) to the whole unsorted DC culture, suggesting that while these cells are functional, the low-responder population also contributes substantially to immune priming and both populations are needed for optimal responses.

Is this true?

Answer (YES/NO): NO